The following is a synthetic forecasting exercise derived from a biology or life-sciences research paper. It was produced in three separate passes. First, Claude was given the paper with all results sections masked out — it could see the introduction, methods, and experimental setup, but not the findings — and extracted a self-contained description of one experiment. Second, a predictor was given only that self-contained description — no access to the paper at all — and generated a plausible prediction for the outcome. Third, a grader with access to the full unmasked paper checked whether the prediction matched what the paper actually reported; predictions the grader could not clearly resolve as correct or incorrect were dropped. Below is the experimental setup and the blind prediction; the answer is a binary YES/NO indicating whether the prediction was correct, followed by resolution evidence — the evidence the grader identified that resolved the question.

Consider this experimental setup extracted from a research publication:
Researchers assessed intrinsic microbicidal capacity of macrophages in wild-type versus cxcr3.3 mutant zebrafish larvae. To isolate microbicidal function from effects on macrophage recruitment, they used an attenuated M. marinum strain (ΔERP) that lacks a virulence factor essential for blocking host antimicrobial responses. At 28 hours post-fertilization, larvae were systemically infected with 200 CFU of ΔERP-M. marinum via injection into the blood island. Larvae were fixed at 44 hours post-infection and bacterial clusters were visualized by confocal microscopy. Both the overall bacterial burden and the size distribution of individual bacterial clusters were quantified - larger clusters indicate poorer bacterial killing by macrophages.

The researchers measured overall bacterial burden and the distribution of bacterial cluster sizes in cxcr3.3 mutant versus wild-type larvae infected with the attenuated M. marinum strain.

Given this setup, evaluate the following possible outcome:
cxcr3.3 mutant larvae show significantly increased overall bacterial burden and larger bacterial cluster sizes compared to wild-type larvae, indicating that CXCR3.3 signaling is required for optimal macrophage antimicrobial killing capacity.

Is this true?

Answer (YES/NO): NO